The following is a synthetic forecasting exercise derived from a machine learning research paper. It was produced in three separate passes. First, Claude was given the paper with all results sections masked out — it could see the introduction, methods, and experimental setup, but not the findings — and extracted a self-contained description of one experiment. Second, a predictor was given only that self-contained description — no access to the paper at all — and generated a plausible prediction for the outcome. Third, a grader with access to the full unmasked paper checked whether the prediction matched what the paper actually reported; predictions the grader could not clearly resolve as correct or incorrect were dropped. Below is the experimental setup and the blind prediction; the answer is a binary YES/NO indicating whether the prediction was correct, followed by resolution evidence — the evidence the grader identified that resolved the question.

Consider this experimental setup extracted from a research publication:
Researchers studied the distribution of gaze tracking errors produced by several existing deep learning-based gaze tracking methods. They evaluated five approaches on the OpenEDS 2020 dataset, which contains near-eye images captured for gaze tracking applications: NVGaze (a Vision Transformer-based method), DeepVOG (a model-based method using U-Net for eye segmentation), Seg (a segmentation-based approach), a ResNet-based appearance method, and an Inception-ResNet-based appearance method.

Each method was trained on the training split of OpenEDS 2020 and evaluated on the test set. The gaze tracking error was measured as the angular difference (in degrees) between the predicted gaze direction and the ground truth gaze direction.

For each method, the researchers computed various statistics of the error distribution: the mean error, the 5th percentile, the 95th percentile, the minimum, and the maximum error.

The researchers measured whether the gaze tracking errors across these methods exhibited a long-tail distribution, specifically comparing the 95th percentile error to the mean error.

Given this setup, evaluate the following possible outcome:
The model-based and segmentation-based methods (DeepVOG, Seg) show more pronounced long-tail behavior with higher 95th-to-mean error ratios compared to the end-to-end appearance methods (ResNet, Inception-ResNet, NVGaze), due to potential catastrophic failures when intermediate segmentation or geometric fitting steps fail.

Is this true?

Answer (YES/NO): NO